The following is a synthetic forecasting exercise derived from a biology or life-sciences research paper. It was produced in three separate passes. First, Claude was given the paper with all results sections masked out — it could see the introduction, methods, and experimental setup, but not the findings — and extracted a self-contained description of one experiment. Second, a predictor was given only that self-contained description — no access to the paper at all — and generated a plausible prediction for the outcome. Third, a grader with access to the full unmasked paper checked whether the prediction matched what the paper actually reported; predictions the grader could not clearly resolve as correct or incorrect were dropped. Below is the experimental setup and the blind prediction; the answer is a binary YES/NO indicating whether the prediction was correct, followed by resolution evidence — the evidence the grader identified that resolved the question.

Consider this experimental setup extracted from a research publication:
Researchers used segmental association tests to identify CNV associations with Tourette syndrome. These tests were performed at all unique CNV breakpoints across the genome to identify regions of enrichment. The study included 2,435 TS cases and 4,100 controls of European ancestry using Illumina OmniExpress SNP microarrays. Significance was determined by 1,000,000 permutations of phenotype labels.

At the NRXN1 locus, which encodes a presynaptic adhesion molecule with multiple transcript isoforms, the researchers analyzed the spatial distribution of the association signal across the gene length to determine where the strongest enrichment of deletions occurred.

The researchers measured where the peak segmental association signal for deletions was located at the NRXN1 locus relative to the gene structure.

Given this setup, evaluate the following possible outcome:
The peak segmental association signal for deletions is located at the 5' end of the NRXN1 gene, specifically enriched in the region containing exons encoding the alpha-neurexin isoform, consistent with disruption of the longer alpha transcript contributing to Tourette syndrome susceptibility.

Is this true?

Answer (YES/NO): YES